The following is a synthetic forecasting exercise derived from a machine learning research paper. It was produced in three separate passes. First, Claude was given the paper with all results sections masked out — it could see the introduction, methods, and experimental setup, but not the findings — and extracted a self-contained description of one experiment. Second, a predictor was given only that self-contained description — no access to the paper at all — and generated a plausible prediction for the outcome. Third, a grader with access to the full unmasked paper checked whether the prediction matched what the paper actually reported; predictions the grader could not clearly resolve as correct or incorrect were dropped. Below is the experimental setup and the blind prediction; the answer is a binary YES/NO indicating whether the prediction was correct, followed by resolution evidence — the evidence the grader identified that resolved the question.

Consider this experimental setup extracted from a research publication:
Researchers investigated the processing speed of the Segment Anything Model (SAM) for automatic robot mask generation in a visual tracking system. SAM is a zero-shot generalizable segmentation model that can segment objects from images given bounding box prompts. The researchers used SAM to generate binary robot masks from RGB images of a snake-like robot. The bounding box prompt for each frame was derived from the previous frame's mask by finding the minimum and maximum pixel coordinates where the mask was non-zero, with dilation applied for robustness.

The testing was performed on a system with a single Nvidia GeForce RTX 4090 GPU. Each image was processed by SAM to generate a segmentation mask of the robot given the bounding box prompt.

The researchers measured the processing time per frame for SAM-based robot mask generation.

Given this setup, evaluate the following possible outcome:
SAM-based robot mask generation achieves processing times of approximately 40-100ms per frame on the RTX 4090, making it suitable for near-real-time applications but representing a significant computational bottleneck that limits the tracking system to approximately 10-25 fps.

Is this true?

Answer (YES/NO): NO